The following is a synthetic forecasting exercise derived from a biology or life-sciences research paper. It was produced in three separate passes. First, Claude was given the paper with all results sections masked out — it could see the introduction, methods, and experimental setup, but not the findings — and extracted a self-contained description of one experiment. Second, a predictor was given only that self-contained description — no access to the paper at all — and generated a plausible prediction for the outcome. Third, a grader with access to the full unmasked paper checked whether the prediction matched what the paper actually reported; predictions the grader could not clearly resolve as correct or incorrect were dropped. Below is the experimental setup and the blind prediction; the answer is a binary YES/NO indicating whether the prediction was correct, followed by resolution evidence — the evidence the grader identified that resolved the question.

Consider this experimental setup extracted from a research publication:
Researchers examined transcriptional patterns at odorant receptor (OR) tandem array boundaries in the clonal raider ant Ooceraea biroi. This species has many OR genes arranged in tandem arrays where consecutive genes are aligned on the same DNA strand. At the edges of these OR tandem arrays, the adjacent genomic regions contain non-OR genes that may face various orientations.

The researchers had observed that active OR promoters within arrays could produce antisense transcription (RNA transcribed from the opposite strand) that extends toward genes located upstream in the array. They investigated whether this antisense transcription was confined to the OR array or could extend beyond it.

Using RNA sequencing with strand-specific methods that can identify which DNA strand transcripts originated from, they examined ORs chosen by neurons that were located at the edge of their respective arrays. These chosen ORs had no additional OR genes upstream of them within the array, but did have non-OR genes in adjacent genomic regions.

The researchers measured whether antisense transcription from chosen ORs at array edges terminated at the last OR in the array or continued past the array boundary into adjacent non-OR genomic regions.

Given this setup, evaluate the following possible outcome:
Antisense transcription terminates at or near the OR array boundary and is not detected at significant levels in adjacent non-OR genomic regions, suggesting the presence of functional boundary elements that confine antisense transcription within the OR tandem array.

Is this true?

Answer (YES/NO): NO